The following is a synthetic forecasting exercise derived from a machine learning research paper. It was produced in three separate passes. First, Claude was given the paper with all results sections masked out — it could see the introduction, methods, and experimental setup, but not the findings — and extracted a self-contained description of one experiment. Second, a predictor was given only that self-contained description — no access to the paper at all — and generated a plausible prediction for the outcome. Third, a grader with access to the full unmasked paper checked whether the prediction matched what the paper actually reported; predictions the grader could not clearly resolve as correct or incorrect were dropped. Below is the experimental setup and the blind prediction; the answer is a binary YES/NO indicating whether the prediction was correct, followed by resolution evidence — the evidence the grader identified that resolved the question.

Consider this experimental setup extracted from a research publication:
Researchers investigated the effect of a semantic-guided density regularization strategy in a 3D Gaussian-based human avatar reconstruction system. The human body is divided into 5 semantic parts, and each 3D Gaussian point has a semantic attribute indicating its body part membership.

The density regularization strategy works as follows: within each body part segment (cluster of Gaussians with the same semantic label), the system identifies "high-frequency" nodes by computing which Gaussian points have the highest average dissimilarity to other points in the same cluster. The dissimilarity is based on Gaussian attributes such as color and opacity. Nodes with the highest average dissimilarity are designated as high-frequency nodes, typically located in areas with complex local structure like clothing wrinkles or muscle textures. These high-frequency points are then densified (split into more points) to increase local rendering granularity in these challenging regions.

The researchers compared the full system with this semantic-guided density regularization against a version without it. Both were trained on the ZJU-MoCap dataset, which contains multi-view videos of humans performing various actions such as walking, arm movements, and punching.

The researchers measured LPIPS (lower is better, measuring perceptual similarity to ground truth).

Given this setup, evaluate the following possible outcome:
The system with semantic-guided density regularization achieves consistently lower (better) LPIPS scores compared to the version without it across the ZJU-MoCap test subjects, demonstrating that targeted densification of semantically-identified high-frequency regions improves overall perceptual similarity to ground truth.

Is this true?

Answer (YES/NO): YES